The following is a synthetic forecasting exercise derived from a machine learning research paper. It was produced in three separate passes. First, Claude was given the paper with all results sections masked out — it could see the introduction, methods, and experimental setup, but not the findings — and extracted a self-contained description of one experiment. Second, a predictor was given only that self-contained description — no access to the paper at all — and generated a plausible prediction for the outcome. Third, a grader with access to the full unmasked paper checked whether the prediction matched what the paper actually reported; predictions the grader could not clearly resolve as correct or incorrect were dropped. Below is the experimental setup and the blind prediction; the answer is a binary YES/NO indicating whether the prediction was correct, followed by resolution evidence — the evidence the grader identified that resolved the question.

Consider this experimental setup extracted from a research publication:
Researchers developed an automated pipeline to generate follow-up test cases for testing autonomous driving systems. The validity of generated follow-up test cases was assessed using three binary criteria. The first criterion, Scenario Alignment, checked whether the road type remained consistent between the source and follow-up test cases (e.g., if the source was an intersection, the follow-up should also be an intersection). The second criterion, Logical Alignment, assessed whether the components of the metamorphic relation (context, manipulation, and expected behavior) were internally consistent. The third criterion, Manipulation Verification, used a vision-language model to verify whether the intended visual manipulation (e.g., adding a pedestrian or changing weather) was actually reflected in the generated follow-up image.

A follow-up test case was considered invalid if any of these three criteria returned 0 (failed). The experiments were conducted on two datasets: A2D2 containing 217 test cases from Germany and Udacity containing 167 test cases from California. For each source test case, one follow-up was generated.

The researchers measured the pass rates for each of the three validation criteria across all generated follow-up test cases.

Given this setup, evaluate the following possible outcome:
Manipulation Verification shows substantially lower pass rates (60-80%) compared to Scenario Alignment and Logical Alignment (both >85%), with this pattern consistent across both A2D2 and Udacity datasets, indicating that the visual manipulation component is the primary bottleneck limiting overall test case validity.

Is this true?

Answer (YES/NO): NO